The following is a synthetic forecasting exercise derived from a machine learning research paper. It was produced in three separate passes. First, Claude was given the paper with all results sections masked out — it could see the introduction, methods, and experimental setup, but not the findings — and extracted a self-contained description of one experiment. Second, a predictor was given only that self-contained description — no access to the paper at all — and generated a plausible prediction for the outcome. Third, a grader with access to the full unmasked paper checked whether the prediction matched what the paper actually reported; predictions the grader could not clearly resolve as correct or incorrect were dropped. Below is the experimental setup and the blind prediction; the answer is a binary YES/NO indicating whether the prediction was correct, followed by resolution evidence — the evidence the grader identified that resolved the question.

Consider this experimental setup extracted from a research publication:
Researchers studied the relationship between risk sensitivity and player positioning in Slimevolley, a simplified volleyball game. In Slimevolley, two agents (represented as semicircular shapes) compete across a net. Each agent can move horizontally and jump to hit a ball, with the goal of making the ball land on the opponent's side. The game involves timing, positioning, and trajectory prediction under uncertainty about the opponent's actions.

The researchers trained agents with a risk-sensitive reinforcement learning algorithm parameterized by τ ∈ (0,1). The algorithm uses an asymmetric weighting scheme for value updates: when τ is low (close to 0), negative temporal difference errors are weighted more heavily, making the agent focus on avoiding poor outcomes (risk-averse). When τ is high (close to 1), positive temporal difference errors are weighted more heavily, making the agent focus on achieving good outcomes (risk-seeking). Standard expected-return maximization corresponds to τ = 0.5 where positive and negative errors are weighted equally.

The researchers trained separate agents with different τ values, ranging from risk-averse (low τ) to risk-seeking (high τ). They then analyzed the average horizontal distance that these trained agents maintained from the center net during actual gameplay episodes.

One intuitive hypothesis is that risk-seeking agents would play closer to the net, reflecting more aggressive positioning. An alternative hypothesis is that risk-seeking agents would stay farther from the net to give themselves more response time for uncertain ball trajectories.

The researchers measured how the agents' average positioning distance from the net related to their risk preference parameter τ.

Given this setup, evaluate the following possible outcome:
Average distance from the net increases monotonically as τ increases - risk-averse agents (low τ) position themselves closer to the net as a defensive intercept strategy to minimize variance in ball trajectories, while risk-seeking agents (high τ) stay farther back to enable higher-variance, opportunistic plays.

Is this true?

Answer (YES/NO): YES